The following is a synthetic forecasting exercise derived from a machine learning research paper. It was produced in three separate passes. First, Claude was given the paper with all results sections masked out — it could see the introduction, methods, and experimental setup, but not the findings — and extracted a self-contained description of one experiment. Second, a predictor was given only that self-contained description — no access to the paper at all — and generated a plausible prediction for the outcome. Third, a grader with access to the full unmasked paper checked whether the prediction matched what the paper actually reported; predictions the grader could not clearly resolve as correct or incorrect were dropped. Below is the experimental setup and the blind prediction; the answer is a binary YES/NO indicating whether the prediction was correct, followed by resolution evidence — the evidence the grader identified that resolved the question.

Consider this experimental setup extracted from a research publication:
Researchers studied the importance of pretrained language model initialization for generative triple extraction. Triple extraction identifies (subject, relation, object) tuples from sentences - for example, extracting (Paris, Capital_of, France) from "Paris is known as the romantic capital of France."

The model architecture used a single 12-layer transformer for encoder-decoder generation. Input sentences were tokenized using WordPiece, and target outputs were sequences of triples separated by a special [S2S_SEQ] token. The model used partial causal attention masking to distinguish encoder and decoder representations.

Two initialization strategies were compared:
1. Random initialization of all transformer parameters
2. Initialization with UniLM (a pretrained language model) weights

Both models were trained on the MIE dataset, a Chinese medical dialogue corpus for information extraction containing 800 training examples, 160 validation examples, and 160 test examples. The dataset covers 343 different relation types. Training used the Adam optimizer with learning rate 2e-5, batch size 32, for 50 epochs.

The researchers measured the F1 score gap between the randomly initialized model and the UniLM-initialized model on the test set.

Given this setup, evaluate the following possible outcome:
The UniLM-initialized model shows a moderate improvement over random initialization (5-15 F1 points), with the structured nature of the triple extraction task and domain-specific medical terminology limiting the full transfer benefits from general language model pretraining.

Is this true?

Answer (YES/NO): YES